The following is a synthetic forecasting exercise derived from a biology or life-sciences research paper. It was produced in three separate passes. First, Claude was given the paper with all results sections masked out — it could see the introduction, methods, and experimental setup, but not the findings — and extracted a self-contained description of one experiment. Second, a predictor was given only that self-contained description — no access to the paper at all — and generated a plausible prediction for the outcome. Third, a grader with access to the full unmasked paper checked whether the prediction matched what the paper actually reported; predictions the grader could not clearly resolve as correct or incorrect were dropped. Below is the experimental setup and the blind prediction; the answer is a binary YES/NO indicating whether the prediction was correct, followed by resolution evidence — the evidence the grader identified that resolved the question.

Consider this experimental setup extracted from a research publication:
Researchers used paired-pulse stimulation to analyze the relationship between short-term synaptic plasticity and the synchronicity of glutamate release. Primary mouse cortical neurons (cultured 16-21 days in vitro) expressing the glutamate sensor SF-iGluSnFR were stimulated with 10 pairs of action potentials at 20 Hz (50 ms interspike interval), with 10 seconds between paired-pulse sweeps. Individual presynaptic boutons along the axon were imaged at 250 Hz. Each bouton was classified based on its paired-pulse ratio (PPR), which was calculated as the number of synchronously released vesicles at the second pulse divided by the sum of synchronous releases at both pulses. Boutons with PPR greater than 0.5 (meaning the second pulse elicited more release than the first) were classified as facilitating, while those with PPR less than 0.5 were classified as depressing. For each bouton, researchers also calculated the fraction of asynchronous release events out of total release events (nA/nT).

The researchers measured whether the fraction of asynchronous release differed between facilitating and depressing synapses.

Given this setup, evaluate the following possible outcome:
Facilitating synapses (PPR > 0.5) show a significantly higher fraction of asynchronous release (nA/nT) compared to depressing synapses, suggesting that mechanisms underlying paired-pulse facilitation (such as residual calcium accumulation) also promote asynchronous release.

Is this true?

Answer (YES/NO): YES